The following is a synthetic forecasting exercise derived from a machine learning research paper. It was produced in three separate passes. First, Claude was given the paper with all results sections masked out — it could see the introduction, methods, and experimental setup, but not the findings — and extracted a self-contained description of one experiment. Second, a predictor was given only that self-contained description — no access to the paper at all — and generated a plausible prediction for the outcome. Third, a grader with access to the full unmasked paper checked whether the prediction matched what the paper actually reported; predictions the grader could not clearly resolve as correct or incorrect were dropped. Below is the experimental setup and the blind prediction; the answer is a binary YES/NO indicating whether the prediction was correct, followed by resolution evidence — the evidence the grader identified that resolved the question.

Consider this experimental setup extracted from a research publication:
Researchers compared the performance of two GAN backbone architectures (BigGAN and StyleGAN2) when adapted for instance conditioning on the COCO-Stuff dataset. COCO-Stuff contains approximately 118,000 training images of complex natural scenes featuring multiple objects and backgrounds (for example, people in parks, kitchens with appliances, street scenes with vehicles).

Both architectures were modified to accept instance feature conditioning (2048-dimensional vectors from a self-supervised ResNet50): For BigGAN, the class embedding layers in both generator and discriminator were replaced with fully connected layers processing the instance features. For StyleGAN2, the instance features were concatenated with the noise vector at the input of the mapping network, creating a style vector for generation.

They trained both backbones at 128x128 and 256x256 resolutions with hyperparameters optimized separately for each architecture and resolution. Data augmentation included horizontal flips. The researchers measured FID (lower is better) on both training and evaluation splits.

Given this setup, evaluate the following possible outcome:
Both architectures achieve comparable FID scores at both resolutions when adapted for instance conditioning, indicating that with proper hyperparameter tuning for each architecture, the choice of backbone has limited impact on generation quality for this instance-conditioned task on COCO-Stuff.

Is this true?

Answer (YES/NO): NO